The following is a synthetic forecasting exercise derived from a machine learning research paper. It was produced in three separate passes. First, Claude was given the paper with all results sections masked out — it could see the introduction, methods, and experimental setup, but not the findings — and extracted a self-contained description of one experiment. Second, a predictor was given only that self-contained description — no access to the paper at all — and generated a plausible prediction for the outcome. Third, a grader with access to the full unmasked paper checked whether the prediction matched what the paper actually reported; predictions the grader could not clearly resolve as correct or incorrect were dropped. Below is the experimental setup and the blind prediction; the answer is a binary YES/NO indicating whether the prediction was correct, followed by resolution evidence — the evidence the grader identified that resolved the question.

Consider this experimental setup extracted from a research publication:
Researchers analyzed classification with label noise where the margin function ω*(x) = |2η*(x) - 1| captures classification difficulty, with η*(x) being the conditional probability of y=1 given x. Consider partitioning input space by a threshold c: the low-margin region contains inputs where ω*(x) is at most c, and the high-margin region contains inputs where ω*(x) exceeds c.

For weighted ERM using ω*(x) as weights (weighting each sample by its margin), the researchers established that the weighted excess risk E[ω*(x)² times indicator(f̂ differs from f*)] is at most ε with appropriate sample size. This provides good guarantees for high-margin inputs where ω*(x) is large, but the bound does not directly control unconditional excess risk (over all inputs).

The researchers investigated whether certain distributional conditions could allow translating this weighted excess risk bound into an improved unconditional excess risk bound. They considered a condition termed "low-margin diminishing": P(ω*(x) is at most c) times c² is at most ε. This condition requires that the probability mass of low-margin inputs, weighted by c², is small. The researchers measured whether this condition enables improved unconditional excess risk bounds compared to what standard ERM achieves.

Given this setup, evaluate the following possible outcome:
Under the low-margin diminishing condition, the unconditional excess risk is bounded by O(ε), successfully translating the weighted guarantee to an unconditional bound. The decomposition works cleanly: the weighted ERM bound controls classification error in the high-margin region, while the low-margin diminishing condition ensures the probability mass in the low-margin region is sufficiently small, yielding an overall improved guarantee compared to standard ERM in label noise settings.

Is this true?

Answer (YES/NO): NO